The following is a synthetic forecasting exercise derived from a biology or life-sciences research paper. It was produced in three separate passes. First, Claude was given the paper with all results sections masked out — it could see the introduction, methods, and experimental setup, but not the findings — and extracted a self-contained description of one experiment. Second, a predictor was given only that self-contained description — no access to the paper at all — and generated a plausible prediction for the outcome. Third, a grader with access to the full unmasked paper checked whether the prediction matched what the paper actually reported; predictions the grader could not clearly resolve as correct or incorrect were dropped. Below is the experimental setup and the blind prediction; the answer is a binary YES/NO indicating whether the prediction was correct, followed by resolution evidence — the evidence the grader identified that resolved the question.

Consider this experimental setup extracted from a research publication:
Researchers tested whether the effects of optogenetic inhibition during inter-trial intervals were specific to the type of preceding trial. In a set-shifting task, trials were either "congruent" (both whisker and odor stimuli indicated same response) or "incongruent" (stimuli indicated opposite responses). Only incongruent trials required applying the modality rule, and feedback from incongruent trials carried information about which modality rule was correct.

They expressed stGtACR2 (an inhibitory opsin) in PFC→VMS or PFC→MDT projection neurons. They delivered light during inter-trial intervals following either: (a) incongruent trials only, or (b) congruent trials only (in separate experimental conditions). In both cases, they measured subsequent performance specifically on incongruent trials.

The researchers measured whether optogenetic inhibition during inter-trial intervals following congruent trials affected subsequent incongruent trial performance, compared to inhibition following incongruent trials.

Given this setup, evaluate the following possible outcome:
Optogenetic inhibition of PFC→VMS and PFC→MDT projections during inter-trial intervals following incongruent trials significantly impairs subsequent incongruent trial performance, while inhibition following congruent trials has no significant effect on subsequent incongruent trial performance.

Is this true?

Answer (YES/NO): YES